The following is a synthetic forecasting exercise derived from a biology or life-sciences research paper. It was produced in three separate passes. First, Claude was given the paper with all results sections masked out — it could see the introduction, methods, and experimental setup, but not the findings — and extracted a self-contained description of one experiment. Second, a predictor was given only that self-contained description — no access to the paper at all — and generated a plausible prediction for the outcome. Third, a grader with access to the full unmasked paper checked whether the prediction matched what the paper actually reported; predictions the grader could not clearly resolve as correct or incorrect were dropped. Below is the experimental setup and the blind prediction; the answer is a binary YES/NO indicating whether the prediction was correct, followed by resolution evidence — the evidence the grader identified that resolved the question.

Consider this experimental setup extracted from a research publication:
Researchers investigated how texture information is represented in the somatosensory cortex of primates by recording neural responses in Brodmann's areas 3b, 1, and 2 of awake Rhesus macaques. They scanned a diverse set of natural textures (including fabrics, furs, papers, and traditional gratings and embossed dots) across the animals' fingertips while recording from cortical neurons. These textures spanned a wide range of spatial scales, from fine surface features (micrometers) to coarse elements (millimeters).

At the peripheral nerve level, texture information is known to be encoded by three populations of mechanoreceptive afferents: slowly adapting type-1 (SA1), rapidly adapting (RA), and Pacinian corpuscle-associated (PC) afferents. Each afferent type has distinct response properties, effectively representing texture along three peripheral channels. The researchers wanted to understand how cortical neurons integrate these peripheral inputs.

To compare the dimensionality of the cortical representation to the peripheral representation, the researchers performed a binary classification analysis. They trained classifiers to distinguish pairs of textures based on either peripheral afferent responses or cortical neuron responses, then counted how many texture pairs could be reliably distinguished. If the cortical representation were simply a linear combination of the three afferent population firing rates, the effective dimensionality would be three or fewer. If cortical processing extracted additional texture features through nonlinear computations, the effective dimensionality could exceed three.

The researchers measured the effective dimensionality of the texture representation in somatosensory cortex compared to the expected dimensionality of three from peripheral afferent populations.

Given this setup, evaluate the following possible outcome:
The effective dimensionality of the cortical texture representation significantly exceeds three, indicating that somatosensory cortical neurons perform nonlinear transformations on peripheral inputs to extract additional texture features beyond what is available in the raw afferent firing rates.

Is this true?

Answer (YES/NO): YES